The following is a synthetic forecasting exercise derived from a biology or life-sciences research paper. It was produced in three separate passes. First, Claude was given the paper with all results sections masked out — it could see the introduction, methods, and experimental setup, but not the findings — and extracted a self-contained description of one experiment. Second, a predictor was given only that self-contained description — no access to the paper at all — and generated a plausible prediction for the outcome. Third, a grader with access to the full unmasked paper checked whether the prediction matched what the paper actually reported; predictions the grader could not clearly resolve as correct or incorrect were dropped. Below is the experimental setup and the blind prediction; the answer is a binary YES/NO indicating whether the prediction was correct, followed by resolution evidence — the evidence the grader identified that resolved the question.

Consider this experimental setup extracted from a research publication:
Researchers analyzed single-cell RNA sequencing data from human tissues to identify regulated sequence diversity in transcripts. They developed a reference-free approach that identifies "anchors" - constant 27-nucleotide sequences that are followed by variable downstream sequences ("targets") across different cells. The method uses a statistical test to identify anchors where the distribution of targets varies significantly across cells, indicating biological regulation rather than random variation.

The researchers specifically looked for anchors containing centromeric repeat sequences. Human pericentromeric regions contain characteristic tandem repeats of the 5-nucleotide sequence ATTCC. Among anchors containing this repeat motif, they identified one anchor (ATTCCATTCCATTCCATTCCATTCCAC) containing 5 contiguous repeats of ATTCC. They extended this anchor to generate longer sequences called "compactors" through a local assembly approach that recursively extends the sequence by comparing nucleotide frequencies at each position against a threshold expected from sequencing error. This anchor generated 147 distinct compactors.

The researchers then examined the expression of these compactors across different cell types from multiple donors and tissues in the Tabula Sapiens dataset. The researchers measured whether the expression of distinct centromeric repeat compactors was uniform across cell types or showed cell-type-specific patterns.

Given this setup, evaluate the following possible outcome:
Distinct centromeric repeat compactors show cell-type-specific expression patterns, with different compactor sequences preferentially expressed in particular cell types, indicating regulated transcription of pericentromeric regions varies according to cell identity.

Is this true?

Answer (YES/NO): YES